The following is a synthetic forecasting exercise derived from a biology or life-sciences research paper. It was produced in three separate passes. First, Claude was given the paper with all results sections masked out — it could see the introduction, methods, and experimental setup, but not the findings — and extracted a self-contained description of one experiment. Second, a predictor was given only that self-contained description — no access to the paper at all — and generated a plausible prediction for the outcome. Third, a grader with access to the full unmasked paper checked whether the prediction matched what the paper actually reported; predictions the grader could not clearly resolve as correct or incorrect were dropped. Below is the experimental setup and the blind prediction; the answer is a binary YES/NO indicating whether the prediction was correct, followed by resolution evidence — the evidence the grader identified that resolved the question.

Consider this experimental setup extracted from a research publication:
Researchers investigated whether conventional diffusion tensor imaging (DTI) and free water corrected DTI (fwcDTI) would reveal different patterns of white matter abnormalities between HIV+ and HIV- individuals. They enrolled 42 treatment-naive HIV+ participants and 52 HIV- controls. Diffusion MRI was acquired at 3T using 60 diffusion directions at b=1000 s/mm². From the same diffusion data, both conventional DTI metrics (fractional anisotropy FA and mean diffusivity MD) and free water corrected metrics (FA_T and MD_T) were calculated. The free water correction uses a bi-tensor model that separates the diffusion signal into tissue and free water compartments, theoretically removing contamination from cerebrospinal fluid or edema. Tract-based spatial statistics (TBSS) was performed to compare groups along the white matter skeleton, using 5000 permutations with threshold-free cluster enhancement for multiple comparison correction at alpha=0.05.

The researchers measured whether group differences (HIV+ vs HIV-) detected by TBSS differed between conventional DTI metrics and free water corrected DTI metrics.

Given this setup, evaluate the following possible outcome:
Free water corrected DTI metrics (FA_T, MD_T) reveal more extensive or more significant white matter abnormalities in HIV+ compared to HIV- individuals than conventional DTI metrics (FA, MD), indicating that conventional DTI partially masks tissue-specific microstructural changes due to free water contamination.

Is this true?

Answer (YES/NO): NO